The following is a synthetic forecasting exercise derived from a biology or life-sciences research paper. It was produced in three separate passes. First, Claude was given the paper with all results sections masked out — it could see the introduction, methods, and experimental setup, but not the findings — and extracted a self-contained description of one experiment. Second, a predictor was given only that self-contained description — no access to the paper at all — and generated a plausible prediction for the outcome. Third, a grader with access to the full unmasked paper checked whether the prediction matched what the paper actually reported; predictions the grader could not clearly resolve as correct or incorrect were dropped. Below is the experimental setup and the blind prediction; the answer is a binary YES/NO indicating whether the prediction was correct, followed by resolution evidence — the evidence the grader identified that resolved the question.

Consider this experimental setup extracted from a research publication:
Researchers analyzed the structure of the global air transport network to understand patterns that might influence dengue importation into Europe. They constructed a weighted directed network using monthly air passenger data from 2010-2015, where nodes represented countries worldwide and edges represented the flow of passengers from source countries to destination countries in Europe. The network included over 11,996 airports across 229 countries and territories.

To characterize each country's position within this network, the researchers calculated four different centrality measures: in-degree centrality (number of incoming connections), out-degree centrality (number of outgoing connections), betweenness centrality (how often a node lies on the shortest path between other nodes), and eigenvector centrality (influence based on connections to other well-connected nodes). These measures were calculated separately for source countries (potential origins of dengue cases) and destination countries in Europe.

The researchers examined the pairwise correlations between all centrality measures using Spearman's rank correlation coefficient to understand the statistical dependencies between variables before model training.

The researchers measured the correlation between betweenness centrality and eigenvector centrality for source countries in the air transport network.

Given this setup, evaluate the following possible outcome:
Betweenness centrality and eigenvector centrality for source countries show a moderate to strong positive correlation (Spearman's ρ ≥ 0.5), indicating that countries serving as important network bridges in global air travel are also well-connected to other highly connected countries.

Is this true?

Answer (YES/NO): YES